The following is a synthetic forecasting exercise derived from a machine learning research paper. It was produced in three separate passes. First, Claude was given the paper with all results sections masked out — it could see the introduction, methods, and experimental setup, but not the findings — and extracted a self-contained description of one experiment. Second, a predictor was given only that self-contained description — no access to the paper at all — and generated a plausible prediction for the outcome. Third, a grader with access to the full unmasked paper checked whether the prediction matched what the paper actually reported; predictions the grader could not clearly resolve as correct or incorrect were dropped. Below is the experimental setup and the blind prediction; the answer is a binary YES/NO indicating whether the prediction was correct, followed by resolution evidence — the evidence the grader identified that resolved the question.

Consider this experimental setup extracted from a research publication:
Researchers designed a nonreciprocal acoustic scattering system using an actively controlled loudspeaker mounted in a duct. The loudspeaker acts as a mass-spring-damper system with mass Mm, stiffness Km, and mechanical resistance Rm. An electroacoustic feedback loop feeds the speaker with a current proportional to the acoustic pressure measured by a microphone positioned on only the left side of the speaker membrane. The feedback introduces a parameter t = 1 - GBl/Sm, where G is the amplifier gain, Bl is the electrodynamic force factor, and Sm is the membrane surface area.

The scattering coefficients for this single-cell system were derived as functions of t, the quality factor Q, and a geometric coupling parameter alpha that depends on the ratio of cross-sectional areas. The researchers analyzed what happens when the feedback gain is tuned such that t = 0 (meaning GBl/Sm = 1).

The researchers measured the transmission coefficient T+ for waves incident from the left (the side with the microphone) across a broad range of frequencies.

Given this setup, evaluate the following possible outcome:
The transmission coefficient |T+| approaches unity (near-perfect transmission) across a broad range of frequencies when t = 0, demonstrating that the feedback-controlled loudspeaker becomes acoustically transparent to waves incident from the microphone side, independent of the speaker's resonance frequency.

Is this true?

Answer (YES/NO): NO